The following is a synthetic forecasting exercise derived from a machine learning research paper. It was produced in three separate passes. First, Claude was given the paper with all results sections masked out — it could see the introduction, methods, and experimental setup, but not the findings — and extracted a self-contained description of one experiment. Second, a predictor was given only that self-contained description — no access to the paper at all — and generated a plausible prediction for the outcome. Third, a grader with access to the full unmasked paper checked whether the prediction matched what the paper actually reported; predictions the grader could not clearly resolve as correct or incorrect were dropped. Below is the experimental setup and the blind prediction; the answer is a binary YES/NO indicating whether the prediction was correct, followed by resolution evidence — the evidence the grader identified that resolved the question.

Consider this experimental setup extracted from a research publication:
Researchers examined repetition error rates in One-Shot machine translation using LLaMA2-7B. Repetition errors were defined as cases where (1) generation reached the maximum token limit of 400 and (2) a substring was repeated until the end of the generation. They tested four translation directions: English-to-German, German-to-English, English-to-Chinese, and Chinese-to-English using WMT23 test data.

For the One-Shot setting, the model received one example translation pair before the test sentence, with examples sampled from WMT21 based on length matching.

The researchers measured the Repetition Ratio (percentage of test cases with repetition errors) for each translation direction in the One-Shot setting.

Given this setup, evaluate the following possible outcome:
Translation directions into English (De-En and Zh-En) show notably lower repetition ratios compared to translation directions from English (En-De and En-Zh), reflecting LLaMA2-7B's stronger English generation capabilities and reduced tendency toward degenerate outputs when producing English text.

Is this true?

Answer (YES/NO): YES